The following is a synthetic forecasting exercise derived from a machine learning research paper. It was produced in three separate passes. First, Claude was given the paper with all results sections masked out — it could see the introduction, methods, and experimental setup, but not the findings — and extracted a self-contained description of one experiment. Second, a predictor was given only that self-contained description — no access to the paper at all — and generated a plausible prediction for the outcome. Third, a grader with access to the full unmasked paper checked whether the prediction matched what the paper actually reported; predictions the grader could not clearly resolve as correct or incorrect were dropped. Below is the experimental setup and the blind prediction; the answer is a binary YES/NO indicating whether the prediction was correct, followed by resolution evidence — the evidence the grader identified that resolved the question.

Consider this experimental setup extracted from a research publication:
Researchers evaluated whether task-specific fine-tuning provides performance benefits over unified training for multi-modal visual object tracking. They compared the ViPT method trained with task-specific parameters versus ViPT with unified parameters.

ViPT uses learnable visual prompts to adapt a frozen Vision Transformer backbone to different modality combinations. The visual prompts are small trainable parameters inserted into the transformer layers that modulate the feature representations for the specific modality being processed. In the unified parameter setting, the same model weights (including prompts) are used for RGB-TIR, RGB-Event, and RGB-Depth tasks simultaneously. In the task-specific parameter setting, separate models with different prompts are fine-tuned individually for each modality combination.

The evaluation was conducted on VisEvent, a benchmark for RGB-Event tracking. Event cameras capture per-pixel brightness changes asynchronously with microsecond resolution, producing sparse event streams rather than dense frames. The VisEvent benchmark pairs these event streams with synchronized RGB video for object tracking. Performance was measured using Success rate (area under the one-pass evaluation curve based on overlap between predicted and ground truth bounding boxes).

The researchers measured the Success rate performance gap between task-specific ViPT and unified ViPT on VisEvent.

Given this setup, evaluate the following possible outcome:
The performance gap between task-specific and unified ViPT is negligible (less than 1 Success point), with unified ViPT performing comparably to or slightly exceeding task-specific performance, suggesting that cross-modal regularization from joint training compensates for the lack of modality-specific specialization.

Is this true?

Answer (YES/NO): NO